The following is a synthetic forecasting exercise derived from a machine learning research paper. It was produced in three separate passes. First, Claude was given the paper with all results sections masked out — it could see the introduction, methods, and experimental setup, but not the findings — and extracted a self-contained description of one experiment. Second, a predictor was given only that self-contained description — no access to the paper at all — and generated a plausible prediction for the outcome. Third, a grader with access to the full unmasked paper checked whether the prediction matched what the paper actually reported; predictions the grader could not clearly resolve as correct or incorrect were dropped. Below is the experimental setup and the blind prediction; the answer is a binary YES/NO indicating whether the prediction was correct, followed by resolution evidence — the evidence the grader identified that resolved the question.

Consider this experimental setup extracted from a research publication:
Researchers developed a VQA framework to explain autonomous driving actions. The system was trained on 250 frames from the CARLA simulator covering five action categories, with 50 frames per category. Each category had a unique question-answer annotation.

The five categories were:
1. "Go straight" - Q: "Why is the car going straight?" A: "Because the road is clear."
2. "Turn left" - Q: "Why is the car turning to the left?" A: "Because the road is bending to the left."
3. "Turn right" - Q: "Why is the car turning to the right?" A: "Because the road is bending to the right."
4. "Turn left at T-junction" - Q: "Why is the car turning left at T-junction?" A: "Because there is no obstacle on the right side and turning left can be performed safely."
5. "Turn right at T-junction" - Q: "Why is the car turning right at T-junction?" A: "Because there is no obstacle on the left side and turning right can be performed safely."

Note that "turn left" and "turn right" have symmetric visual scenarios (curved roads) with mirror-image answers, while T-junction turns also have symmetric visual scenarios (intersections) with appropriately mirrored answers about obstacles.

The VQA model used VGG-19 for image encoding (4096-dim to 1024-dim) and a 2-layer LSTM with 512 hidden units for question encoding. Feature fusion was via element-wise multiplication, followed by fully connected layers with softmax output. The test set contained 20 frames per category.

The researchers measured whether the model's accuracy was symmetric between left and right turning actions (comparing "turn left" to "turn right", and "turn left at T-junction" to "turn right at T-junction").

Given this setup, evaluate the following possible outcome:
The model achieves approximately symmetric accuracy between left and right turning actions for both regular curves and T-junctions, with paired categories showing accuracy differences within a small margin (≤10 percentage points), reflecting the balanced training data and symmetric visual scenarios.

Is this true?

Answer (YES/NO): NO